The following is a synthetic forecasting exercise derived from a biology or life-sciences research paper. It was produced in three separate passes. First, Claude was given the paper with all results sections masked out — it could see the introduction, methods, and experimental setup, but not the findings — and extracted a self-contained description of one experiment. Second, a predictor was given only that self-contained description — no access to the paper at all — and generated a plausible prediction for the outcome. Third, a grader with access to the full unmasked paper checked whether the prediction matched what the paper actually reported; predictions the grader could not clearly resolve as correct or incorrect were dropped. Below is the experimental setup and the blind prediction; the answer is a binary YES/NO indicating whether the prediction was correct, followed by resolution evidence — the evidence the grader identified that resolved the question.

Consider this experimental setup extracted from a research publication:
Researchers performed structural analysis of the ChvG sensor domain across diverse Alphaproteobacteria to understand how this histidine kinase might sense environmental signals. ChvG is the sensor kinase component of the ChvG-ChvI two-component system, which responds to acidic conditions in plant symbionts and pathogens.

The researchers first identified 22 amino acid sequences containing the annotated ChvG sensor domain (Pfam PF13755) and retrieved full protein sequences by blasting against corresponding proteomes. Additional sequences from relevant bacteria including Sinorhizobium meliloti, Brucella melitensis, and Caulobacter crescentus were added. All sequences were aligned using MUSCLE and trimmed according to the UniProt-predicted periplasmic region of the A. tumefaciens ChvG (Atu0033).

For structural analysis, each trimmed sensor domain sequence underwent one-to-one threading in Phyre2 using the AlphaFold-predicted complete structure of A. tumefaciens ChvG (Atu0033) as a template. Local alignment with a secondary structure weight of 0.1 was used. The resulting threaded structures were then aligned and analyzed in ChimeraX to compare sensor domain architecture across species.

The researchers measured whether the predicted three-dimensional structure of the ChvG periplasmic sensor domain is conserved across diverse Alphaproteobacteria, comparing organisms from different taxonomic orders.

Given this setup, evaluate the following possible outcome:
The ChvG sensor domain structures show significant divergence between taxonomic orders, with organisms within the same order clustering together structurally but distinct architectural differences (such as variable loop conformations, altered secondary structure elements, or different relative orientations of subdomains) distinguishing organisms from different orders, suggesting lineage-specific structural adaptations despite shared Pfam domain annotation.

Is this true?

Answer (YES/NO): YES